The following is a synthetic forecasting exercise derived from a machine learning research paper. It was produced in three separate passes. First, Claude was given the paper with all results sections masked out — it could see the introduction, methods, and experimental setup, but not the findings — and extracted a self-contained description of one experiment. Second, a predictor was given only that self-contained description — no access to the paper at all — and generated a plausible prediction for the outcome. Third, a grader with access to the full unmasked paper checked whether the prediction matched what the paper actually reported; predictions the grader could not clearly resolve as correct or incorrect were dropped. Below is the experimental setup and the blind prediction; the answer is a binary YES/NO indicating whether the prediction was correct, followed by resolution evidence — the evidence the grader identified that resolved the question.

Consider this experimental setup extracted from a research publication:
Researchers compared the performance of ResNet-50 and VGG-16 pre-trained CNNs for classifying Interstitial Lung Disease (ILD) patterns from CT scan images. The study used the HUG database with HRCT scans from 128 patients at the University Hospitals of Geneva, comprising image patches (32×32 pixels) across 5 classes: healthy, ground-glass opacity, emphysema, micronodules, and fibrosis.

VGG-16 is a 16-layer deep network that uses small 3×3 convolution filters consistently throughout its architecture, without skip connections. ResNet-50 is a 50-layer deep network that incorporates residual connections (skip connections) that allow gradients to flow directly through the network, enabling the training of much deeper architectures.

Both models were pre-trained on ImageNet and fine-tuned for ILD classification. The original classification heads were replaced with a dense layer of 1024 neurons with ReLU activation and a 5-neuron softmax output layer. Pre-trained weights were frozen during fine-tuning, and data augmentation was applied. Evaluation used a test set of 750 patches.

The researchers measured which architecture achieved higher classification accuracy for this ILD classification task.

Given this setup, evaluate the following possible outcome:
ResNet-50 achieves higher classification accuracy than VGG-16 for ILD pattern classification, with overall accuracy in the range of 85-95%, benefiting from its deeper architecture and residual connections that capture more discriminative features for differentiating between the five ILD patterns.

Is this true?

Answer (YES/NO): NO